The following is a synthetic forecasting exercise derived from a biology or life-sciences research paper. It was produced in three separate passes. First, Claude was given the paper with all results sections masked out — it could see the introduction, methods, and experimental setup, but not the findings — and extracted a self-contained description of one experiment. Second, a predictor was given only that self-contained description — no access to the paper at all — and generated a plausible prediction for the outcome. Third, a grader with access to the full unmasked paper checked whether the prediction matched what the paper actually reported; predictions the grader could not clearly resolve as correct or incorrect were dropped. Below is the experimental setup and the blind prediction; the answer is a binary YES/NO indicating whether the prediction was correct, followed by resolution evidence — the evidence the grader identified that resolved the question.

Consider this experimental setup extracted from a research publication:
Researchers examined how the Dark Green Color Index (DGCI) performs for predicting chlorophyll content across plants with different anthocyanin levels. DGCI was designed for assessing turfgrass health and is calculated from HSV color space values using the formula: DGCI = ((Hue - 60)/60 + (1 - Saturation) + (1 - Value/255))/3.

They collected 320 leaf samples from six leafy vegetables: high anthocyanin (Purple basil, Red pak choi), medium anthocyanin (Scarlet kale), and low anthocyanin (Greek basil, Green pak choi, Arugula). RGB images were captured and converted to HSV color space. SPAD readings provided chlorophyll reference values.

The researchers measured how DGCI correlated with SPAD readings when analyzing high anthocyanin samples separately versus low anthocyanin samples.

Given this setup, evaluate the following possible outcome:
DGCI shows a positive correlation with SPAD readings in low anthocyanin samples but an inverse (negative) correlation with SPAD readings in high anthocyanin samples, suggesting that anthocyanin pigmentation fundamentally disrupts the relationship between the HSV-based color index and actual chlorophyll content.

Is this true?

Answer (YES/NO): NO